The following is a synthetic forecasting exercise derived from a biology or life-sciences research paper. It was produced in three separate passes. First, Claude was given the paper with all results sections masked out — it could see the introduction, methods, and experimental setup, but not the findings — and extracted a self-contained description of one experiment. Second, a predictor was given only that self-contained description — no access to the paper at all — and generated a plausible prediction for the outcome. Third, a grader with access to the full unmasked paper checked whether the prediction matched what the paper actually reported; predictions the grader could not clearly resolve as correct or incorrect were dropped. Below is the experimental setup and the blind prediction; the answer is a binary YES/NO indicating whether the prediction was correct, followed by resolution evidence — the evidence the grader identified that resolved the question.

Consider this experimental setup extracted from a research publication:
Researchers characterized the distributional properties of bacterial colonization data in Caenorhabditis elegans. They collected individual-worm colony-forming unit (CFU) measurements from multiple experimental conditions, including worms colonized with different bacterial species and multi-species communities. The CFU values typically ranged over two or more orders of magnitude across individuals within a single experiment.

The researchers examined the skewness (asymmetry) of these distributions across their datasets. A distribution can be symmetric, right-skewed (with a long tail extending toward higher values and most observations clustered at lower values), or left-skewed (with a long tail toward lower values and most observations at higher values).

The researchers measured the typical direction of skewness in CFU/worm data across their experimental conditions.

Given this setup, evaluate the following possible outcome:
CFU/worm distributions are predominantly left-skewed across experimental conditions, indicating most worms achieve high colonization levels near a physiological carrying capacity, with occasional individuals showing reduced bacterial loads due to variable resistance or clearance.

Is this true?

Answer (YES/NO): NO